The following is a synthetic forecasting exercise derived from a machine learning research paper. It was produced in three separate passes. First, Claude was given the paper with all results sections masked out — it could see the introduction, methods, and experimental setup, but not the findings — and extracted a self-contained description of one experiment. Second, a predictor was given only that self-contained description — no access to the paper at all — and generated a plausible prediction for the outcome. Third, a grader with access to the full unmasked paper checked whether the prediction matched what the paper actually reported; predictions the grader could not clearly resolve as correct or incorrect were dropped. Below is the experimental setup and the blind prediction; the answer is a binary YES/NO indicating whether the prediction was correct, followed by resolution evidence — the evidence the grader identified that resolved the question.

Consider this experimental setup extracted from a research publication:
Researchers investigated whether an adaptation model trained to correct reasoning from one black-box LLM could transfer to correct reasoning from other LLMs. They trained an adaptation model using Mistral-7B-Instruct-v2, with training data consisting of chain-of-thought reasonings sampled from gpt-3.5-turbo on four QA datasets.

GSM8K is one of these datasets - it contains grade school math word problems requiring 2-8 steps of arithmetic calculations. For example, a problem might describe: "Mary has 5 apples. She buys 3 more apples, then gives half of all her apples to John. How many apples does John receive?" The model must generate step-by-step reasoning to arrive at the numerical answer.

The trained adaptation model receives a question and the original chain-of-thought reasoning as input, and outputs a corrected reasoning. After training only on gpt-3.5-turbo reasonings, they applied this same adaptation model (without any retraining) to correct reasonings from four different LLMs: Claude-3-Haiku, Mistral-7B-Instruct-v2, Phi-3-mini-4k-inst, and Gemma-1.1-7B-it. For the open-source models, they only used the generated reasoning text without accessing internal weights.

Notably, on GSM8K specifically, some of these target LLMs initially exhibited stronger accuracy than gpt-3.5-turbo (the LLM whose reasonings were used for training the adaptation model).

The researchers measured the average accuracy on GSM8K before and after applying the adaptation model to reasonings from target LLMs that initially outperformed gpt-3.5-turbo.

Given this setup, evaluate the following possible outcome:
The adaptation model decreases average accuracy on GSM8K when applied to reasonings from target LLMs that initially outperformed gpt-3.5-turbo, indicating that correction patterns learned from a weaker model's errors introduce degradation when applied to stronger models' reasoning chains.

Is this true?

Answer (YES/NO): YES